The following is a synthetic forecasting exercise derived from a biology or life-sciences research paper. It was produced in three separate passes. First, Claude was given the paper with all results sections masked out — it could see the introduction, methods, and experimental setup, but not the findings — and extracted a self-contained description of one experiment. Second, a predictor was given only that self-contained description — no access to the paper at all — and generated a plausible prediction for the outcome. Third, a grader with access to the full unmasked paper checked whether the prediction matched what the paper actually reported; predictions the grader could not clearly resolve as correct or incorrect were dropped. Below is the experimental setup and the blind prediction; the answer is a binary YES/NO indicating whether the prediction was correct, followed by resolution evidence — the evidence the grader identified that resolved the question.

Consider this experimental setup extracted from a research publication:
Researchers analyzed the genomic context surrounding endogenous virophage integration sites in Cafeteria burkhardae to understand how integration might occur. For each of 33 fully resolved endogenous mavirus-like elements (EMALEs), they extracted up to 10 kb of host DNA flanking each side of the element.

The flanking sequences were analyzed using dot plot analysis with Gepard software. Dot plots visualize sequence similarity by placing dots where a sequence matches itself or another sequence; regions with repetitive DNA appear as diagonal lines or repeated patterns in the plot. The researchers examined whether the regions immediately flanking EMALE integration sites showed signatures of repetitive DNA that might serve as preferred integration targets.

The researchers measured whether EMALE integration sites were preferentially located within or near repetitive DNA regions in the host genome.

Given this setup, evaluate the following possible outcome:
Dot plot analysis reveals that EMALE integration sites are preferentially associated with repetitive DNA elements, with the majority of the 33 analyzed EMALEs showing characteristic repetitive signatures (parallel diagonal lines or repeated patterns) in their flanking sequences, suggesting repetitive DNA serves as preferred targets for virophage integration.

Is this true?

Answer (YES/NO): NO